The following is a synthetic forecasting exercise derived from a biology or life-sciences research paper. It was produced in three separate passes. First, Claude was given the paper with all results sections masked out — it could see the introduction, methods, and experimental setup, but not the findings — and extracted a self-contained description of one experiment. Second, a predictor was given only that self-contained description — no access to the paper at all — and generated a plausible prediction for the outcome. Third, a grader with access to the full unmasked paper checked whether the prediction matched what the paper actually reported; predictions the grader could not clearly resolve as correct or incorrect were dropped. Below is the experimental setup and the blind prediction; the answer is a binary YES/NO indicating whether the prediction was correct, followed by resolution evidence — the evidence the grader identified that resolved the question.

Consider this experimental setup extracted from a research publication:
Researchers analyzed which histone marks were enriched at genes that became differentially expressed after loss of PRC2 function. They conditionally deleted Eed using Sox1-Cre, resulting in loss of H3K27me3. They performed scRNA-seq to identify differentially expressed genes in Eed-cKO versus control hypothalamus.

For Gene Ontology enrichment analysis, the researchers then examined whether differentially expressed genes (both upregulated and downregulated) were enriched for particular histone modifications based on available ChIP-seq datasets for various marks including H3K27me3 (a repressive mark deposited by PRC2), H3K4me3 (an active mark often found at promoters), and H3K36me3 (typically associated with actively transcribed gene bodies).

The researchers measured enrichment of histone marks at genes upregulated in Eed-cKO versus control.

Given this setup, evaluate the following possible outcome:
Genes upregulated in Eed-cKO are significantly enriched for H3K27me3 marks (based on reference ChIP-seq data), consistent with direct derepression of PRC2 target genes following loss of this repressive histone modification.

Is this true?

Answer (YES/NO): YES